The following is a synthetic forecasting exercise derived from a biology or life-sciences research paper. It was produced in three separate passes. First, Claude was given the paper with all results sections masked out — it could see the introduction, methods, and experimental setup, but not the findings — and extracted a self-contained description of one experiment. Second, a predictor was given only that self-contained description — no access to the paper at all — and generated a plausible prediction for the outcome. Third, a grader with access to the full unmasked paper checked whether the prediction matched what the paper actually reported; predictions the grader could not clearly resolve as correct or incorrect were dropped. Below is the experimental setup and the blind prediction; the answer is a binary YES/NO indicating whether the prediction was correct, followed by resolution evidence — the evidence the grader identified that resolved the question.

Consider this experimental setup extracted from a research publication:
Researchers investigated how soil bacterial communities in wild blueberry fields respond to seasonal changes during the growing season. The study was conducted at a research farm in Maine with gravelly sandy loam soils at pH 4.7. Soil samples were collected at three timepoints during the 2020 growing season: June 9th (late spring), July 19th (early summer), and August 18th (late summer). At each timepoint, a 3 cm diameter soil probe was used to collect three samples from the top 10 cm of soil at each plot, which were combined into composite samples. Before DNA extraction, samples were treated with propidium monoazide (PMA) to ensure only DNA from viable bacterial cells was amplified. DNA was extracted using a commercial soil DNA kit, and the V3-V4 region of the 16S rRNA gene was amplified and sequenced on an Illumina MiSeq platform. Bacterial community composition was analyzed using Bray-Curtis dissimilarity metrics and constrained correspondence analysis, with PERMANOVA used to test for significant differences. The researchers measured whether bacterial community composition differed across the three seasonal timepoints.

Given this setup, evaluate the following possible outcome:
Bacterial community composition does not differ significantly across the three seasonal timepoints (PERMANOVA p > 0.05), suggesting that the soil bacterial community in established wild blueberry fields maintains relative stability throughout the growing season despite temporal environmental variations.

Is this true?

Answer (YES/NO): NO